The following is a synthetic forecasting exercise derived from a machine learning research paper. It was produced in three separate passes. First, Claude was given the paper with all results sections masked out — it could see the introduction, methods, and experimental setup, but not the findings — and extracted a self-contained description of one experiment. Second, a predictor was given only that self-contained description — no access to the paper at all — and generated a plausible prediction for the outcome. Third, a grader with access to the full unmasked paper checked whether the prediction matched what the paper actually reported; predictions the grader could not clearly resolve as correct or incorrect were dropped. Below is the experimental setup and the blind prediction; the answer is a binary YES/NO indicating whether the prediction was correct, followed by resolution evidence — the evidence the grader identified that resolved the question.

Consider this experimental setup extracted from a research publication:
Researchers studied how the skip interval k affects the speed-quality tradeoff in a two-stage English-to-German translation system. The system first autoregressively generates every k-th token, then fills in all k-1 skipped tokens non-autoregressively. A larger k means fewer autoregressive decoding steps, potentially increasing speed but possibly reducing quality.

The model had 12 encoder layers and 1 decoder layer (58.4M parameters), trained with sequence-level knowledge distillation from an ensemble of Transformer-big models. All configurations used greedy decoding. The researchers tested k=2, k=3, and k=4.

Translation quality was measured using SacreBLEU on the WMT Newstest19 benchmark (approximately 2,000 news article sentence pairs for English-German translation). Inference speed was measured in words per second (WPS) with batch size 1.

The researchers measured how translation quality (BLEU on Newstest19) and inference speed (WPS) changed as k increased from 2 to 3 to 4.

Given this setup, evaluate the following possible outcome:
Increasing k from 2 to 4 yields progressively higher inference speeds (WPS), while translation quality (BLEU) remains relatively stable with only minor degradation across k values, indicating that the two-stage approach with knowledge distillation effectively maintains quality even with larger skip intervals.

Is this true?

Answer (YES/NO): NO